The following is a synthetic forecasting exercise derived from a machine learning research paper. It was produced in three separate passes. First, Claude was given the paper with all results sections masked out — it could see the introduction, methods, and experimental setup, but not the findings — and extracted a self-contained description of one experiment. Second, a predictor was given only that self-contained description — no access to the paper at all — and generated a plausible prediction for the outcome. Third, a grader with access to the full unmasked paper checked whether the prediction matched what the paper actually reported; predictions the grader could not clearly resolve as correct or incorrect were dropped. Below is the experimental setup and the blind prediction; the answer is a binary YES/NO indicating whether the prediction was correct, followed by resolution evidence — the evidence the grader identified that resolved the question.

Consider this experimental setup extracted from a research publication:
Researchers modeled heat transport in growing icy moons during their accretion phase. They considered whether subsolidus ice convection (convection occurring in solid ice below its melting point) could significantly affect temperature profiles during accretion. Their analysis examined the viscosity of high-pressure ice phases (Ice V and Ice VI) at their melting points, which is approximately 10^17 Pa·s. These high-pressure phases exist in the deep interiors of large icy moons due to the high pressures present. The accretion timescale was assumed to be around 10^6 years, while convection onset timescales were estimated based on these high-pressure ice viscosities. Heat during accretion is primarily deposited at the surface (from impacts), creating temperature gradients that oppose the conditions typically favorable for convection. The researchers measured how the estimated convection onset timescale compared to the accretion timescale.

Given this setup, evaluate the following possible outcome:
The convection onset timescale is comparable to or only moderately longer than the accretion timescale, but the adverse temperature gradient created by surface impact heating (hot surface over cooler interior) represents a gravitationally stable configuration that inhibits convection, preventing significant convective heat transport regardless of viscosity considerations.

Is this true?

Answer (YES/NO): NO